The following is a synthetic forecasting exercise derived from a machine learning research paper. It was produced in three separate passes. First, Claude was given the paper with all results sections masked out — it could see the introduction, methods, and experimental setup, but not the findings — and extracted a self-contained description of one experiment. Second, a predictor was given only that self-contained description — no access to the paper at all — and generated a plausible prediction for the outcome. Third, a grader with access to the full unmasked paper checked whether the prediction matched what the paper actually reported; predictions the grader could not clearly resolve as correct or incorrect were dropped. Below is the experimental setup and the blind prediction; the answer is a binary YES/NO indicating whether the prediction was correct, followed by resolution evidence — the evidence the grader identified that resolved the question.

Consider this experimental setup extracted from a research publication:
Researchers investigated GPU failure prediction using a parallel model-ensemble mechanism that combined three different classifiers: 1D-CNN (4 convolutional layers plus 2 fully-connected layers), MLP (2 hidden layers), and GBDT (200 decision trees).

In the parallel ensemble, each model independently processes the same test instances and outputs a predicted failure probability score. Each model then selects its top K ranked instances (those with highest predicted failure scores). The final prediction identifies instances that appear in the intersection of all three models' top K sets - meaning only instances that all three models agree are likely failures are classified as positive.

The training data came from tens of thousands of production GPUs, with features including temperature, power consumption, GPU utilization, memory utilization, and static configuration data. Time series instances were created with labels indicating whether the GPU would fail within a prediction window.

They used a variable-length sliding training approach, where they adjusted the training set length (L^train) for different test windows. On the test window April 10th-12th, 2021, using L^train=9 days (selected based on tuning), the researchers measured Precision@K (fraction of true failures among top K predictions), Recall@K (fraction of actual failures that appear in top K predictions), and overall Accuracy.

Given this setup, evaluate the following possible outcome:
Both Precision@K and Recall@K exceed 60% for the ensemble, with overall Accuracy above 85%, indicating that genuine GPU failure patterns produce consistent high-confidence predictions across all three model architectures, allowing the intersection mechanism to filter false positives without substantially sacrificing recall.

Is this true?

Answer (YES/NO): NO